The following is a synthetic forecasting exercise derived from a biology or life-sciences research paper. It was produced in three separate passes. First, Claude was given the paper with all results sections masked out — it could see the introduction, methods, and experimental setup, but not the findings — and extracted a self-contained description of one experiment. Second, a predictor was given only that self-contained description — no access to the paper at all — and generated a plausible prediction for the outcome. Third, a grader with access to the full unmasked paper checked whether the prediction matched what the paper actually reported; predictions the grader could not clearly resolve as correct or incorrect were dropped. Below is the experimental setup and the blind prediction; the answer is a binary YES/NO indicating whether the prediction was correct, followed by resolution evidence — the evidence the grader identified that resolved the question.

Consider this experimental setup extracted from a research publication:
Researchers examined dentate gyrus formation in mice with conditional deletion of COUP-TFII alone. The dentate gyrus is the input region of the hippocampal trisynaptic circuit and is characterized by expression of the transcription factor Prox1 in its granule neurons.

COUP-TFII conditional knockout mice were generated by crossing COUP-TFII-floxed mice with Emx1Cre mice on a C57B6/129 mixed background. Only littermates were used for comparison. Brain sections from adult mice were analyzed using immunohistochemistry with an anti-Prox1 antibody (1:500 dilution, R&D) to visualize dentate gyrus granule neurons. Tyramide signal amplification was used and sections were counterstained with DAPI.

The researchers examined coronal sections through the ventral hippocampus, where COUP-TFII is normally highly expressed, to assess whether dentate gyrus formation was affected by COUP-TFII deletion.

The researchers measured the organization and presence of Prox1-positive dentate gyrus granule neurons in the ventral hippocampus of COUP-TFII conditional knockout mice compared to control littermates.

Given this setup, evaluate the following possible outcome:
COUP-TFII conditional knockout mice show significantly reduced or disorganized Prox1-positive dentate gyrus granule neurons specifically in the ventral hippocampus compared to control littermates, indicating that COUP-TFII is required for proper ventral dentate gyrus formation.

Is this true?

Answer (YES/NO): NO